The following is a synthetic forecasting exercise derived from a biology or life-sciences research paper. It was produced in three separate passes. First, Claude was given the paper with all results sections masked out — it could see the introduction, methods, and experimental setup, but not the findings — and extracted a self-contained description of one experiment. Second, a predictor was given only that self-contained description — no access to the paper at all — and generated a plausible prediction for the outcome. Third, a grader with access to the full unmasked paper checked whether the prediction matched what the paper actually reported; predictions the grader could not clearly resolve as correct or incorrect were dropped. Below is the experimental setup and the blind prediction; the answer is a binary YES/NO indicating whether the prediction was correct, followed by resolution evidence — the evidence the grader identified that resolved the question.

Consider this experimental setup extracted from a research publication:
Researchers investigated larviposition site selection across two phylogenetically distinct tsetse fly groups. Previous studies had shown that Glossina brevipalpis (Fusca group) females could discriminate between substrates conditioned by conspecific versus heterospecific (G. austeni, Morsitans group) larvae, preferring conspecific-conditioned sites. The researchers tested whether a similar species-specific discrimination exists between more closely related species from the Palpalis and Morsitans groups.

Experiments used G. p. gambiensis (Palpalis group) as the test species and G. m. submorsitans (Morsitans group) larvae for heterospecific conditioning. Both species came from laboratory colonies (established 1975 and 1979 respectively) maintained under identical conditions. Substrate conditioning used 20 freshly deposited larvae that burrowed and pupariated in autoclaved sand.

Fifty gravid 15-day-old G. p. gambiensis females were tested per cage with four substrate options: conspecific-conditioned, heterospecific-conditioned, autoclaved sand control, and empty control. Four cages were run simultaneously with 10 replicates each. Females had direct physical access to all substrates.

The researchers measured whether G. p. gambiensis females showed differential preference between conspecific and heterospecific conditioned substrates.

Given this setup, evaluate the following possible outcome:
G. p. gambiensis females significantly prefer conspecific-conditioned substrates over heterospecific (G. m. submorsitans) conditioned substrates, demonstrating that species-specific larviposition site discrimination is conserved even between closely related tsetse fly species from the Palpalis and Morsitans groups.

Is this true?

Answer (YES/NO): NO